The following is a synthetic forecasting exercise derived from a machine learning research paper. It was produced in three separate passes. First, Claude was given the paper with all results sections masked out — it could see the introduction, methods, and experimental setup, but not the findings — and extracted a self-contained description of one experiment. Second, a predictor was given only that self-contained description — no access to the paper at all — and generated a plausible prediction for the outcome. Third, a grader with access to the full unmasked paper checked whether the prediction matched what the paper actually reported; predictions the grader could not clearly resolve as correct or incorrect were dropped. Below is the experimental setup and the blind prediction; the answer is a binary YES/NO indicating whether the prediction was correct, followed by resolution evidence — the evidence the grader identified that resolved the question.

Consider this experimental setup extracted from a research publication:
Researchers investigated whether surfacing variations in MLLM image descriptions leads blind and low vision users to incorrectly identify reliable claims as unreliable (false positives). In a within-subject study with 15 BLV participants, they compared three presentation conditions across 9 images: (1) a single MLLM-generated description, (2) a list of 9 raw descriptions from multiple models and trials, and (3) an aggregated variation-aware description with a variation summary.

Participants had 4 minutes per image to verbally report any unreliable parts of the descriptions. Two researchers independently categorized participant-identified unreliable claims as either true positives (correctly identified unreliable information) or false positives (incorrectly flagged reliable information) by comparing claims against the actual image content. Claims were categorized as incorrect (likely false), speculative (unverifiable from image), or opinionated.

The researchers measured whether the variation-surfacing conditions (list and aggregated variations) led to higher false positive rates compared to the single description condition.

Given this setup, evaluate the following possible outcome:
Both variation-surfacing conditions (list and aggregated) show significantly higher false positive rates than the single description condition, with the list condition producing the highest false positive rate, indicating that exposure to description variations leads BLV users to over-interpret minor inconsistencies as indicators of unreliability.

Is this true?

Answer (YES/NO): NO